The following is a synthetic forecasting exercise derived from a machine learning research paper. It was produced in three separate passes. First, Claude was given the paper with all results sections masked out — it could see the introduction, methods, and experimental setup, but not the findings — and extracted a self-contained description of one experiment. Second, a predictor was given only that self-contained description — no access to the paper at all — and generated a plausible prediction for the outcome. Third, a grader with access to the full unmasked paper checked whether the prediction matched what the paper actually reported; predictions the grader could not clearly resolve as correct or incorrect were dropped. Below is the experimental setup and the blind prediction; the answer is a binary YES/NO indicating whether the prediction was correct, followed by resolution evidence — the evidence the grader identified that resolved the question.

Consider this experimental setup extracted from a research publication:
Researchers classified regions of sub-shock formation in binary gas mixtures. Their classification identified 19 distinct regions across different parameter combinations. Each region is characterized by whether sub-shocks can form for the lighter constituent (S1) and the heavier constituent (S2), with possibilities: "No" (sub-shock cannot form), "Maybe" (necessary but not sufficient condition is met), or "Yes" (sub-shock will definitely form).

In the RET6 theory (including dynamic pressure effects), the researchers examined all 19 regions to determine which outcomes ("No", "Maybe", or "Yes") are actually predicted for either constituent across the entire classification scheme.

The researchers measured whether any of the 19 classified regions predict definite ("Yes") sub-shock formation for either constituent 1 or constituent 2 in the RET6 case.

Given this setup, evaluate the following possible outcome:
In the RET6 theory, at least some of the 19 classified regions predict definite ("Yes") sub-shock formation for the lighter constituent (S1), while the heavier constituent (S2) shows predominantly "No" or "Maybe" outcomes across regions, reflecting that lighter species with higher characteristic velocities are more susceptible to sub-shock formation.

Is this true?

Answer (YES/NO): YES